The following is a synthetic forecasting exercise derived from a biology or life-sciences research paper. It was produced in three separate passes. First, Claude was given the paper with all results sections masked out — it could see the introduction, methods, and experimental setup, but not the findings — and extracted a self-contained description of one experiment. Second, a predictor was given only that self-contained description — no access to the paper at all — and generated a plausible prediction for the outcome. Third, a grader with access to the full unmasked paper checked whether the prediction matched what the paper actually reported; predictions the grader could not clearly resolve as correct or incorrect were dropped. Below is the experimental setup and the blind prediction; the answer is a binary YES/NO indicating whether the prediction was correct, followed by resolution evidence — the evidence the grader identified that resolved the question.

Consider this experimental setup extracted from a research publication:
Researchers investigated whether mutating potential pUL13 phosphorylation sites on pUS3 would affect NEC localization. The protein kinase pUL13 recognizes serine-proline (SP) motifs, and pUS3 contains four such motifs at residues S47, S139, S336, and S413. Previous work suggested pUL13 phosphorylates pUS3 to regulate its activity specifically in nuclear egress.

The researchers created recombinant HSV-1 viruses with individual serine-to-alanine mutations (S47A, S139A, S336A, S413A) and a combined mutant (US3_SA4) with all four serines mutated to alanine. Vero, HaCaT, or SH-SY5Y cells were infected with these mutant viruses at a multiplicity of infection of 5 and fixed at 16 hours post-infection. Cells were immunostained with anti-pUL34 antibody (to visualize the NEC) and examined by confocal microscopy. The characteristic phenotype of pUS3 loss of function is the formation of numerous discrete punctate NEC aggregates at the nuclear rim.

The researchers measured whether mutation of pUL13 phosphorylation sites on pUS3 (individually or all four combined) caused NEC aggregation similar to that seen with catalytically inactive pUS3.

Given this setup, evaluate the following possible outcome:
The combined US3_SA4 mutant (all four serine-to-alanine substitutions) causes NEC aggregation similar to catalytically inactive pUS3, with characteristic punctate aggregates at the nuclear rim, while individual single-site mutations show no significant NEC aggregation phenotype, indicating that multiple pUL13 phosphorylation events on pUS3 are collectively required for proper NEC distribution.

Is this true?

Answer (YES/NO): NO